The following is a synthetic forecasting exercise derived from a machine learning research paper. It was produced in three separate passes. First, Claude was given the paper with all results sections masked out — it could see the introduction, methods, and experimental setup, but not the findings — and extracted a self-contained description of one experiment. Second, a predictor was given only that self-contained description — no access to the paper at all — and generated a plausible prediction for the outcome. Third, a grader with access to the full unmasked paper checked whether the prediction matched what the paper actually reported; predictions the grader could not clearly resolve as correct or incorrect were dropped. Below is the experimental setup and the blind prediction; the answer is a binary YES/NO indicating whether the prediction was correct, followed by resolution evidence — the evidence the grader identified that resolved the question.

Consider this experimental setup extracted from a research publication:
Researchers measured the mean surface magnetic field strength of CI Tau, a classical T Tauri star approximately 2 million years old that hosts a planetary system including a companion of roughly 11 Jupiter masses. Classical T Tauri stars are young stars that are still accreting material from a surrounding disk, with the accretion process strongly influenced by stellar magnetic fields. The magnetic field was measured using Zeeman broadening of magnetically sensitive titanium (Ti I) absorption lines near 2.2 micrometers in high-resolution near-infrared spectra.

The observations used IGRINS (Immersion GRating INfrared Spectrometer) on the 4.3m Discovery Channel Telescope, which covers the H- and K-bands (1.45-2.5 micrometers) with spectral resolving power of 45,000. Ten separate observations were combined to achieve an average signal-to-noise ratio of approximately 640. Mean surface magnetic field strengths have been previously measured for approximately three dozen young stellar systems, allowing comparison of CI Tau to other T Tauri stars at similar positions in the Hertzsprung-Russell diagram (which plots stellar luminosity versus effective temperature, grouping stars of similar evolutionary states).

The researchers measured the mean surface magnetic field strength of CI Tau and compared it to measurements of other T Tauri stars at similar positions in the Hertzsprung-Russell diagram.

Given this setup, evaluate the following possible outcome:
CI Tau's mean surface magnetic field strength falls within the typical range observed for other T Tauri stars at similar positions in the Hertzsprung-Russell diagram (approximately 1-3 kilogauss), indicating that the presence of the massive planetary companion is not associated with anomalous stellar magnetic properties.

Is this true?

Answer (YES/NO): YES